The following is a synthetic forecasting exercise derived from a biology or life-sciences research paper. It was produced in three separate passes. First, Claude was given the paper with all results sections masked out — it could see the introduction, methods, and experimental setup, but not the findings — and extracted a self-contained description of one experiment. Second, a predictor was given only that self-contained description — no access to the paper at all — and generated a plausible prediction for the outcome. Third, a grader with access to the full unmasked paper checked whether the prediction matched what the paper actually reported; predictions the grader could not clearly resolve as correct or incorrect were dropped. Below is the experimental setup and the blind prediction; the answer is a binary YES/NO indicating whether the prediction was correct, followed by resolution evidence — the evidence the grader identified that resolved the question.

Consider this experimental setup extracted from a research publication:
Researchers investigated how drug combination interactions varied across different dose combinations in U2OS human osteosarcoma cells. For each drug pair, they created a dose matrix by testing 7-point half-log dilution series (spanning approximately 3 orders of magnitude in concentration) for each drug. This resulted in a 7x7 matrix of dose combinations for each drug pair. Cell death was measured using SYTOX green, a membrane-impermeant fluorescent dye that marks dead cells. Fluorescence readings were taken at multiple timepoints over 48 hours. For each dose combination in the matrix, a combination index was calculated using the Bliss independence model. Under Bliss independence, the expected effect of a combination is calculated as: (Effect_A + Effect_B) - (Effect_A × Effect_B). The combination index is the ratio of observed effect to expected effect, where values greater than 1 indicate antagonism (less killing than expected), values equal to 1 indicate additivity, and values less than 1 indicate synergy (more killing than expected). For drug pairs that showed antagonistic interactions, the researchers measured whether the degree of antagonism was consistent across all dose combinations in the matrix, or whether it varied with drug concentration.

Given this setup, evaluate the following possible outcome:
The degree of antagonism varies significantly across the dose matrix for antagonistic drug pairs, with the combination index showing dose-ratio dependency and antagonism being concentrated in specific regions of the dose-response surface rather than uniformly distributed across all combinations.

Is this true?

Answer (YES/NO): NO